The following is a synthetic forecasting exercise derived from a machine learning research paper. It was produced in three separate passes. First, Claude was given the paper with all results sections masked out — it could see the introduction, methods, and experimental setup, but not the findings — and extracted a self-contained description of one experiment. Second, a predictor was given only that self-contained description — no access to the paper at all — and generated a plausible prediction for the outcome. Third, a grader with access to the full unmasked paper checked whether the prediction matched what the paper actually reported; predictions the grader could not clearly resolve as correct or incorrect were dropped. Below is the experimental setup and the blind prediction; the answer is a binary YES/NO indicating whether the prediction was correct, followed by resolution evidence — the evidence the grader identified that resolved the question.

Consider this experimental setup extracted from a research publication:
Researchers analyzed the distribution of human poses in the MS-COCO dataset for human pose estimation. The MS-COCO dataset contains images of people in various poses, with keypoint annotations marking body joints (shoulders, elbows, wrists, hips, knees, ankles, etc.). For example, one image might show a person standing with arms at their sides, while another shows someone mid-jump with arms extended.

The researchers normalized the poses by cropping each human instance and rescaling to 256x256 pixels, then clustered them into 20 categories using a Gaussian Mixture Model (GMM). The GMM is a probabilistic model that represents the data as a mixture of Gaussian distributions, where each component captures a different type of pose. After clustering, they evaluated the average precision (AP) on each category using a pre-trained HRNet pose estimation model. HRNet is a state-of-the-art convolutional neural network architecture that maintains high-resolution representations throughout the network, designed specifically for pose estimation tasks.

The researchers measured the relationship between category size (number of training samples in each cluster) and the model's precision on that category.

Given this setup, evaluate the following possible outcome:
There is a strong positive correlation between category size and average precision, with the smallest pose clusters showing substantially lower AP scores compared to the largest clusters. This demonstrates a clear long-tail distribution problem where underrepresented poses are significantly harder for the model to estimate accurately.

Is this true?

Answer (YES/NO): YES